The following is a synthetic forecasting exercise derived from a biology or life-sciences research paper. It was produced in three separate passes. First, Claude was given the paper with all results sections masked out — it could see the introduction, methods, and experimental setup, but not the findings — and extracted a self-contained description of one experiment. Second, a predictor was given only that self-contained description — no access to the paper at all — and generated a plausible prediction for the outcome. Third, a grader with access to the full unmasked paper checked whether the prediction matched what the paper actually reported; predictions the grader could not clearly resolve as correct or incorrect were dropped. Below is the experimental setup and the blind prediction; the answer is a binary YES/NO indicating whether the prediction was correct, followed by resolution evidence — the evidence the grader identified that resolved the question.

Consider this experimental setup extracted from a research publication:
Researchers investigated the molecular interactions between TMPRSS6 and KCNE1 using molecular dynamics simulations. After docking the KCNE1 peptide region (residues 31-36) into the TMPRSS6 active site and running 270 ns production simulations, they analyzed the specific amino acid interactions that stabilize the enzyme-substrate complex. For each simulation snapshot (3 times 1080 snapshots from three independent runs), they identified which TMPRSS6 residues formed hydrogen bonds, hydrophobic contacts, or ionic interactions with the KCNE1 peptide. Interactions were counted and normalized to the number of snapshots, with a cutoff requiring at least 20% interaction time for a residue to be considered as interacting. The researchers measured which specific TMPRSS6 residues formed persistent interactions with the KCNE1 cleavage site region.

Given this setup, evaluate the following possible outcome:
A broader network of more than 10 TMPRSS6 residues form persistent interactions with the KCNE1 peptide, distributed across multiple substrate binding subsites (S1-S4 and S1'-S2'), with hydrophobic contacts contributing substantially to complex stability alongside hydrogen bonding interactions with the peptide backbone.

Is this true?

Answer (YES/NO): NO